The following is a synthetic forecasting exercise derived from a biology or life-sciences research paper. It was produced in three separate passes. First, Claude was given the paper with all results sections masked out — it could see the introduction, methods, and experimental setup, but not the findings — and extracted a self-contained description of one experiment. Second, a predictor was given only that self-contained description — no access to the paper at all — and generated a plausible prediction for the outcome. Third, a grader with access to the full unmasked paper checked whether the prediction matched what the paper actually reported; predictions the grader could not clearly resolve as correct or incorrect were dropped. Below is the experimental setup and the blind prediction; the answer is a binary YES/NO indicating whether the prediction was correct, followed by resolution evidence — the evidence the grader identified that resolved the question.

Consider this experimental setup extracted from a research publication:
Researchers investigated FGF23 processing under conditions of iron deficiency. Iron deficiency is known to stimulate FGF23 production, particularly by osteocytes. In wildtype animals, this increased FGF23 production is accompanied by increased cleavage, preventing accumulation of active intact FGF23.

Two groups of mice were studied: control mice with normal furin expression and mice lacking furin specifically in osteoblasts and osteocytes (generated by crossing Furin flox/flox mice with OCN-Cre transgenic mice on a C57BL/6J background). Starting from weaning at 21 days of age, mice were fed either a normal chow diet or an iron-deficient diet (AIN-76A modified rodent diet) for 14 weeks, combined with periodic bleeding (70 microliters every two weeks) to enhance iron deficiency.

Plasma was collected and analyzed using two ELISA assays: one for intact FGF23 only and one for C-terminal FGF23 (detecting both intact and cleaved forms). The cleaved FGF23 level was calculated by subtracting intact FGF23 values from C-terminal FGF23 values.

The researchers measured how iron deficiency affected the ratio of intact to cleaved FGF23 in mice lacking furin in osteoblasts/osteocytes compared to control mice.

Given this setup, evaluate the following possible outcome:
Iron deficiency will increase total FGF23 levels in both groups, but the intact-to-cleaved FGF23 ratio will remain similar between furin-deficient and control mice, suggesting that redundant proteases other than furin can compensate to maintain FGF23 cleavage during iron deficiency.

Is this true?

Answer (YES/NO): NO